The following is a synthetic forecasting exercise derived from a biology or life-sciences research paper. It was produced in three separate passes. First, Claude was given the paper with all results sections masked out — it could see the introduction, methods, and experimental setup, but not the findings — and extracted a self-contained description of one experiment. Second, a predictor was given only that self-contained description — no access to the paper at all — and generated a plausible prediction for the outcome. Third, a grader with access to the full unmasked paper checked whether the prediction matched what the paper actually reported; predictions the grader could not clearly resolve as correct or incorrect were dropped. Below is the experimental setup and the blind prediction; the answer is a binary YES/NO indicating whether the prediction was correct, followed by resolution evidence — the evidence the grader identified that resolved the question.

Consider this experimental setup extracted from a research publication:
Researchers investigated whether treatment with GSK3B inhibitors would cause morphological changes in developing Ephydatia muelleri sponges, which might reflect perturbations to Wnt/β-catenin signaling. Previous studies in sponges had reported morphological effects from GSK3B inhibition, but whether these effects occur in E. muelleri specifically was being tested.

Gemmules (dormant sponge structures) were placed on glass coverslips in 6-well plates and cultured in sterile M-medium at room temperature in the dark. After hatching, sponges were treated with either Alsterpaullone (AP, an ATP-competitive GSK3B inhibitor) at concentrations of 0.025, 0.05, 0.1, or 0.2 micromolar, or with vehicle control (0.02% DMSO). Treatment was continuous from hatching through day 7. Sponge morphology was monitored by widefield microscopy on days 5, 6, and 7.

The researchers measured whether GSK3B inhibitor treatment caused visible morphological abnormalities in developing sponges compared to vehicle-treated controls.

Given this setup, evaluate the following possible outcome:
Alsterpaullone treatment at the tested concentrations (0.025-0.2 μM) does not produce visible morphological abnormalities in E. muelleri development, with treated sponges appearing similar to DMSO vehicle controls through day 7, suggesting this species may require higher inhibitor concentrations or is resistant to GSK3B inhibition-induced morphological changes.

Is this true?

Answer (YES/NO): NO